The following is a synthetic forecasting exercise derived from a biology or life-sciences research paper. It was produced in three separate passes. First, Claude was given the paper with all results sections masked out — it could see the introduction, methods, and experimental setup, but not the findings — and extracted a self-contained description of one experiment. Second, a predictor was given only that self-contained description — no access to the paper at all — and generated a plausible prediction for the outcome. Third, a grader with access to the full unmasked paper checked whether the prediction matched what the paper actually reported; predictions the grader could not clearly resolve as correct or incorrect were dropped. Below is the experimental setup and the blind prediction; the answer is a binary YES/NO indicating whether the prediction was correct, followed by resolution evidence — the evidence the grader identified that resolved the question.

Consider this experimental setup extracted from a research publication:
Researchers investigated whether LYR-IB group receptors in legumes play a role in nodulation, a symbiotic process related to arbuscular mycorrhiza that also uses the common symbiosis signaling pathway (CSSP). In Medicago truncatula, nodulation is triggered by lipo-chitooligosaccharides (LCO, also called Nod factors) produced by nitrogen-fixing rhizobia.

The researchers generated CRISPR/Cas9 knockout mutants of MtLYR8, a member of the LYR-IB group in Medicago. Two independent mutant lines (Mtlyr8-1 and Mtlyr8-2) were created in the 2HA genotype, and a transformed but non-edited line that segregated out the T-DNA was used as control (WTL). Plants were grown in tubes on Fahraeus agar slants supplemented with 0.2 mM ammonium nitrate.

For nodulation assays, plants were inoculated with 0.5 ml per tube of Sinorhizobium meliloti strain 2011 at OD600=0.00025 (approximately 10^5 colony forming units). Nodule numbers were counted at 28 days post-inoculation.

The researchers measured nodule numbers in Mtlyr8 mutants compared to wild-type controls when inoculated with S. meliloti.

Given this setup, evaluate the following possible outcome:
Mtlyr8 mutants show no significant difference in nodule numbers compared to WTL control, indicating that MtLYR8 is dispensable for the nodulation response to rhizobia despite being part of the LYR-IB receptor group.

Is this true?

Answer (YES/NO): YES